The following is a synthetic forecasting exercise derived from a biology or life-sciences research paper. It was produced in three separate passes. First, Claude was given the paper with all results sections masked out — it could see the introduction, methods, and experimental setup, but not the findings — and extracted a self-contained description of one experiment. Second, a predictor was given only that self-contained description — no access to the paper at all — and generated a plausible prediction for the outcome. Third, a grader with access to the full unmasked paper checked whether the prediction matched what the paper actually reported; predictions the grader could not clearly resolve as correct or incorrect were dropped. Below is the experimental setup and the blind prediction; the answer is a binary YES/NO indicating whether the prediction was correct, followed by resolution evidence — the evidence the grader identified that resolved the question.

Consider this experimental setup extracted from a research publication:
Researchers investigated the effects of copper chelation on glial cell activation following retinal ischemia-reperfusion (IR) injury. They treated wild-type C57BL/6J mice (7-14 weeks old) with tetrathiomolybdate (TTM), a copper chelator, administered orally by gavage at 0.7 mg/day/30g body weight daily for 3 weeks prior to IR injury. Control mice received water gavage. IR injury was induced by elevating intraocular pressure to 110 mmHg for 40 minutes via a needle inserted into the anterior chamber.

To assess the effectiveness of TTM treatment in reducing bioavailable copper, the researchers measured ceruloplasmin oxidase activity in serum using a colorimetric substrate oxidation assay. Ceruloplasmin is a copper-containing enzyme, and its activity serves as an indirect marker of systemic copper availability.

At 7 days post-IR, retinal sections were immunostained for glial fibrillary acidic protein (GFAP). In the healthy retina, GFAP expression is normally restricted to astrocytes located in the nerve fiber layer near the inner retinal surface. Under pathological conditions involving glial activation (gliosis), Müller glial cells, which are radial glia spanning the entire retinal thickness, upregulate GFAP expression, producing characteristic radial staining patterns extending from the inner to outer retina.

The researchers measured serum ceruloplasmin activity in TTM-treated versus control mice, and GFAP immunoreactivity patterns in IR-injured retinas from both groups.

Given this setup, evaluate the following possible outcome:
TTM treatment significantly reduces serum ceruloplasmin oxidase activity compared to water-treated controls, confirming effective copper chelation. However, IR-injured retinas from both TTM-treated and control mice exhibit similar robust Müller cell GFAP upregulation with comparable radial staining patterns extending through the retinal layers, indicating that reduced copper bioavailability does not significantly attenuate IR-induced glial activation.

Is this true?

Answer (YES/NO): NO